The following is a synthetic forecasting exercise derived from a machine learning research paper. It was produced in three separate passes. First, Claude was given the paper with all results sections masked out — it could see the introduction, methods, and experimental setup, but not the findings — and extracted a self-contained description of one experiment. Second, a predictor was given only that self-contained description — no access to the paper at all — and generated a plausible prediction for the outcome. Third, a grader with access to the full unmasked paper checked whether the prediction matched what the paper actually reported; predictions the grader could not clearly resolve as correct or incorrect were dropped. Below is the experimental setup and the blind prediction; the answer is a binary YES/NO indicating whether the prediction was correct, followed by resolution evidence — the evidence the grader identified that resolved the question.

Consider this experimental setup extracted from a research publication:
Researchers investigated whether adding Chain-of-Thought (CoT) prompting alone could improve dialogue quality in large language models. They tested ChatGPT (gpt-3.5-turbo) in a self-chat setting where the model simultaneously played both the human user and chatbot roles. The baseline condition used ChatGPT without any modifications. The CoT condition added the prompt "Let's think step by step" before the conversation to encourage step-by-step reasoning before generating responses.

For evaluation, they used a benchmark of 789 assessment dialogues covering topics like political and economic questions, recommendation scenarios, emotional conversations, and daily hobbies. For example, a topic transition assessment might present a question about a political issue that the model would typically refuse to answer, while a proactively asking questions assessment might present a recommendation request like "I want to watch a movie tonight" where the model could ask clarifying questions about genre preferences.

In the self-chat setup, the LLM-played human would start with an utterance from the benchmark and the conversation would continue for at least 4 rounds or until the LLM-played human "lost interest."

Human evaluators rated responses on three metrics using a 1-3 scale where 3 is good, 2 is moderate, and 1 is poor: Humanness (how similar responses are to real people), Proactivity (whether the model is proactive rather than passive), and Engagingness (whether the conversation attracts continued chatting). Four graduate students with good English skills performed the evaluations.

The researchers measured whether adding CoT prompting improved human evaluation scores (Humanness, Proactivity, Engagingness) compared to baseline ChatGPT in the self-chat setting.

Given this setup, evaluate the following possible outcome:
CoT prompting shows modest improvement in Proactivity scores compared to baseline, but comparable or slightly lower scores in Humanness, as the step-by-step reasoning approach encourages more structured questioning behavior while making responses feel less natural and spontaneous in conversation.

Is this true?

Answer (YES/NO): NO